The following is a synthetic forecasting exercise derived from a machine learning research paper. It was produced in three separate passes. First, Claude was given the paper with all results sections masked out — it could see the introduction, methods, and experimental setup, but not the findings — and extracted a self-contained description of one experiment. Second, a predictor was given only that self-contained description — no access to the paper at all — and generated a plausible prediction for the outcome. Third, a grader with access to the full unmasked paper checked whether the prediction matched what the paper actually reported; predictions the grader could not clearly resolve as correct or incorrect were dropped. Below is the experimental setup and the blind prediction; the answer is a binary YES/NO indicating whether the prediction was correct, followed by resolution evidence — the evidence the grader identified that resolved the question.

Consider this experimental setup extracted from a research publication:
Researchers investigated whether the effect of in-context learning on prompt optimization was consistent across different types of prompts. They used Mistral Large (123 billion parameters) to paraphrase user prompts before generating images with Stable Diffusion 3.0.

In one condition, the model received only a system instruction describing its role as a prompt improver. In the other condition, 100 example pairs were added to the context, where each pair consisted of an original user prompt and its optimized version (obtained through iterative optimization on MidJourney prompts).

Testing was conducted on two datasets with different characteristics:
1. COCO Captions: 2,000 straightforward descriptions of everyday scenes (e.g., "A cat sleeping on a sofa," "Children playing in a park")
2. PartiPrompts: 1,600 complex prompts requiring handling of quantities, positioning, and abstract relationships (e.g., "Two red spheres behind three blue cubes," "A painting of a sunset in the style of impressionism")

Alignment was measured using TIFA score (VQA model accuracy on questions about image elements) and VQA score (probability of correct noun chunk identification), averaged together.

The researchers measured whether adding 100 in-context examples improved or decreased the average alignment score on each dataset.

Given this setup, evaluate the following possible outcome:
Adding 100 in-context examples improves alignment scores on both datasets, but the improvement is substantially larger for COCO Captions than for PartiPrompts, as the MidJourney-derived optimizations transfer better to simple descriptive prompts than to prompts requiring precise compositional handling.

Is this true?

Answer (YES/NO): NO